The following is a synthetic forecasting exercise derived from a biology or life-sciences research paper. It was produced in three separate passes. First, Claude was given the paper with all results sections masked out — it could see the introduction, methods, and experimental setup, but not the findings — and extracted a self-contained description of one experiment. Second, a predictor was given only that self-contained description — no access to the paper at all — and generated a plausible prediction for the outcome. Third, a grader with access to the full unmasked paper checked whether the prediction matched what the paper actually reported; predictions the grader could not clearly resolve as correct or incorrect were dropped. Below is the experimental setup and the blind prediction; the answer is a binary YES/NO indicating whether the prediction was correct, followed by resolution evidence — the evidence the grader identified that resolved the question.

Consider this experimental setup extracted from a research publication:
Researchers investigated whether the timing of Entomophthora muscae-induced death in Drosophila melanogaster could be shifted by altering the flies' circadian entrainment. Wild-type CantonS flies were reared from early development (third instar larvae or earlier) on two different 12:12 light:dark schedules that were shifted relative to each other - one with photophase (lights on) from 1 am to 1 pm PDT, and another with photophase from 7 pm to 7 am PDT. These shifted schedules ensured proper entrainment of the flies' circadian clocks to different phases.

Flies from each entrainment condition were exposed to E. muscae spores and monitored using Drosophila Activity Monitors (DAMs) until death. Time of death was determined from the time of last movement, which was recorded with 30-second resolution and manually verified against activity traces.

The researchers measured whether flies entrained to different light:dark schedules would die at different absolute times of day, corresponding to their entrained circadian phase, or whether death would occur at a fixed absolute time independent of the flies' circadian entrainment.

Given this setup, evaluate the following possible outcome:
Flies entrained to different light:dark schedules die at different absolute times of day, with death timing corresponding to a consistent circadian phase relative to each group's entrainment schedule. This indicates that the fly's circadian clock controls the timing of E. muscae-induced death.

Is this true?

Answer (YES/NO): NO